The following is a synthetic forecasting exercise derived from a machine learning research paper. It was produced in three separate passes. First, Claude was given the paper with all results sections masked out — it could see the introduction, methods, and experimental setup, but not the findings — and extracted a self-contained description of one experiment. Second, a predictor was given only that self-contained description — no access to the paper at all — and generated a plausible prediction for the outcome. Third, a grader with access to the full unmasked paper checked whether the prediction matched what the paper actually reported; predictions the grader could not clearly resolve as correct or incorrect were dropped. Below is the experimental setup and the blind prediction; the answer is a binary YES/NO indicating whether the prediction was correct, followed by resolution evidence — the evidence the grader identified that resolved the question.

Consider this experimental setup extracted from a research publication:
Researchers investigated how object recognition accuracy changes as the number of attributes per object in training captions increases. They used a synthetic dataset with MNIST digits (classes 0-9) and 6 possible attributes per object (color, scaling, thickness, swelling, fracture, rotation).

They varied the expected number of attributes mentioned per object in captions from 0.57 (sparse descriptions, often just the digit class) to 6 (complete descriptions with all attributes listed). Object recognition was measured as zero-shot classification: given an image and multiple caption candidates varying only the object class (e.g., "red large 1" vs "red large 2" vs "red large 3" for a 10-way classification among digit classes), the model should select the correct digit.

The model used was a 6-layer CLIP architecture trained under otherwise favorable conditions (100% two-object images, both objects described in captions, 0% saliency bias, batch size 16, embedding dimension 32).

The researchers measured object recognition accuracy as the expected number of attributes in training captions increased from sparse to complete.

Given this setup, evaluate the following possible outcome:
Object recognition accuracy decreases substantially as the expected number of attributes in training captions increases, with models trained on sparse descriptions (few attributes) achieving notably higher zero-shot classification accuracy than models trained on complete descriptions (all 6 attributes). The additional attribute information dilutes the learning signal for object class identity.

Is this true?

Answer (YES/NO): NO